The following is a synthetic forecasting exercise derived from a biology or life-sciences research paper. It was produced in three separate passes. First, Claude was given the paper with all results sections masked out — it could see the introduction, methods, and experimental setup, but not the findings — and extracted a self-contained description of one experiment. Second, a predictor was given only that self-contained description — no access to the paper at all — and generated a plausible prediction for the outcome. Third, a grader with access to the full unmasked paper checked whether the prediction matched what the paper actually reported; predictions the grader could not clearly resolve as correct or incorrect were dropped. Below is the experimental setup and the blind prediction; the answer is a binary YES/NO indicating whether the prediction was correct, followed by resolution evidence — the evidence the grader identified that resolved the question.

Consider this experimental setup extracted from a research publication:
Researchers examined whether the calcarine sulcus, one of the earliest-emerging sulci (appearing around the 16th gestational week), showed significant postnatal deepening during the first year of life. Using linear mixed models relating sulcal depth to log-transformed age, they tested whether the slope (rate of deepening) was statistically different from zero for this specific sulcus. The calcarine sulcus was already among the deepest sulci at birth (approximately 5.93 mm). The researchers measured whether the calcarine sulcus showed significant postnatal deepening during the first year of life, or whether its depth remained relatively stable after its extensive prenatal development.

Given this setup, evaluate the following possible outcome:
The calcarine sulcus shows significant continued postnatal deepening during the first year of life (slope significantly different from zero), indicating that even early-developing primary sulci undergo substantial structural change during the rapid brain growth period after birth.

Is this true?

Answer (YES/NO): NO